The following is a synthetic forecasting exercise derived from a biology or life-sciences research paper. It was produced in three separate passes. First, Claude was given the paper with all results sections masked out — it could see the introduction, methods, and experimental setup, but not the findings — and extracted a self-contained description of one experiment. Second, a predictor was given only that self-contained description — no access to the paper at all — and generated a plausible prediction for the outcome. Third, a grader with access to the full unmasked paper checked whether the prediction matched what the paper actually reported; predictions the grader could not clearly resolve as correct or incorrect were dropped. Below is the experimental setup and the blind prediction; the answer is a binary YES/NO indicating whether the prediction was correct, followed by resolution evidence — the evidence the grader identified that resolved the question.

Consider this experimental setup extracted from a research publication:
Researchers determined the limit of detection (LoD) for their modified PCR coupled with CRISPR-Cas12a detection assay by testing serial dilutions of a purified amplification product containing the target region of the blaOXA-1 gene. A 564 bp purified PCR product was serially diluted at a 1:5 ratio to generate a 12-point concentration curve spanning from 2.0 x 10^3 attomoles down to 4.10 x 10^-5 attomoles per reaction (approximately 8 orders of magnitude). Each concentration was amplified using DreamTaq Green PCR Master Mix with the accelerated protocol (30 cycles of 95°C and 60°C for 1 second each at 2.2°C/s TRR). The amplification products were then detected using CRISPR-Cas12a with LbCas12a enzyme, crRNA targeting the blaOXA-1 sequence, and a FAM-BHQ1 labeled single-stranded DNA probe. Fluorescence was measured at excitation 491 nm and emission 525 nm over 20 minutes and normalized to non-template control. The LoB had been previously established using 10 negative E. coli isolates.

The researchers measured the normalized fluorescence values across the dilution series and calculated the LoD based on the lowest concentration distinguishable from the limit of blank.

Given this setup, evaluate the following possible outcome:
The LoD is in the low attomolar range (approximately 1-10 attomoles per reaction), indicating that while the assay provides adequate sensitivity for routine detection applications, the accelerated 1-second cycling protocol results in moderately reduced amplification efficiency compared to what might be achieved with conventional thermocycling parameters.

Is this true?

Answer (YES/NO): NO